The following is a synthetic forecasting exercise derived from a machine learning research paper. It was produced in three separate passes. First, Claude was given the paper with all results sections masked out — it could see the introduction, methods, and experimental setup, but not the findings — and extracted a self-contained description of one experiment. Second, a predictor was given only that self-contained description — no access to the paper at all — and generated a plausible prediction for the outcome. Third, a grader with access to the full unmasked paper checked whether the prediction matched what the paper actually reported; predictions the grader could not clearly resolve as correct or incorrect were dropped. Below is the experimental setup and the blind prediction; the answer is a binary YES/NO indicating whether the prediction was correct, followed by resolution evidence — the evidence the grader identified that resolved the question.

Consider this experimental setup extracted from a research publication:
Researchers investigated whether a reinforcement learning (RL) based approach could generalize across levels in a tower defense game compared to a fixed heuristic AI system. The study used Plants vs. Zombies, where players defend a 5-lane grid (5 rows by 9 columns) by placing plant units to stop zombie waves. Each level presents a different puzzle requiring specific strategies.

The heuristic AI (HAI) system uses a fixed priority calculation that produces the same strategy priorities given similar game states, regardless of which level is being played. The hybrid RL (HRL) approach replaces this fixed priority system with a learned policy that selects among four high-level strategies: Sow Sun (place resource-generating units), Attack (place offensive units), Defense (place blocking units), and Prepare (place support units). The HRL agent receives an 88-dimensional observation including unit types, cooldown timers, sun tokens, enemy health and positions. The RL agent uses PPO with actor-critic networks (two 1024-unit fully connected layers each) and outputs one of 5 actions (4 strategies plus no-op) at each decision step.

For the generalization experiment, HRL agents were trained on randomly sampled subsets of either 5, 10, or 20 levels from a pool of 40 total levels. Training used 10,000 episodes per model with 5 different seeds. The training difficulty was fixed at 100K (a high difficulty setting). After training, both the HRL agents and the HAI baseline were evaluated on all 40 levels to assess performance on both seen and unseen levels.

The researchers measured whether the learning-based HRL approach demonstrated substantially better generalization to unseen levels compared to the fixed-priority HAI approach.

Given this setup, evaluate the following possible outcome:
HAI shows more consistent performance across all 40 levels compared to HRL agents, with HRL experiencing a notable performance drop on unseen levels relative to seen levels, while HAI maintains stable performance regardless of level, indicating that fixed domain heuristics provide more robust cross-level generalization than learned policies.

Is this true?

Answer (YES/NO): NO